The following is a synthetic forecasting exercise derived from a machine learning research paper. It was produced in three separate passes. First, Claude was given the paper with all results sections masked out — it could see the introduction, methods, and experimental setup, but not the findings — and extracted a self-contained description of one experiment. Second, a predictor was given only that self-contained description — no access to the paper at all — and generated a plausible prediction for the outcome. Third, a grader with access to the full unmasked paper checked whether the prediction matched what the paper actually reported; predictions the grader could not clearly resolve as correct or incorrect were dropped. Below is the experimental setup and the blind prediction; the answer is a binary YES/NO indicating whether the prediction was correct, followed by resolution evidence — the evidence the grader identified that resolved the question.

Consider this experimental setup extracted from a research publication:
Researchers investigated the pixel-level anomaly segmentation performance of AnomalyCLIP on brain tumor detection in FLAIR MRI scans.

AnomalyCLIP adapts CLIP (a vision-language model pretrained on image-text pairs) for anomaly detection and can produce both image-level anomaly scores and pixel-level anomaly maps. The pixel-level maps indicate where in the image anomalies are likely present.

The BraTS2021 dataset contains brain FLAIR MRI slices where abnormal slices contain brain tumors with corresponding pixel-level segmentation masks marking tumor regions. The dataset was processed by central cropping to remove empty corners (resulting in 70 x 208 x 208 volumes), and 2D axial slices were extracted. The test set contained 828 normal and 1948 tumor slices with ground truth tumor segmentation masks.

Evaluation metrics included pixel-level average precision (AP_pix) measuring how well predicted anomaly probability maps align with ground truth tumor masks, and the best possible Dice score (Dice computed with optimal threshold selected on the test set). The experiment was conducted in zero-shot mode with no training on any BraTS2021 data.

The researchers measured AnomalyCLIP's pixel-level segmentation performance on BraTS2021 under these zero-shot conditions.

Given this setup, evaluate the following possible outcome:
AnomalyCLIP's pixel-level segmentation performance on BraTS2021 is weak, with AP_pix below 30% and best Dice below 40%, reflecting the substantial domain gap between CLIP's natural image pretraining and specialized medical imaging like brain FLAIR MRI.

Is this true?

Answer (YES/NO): NO